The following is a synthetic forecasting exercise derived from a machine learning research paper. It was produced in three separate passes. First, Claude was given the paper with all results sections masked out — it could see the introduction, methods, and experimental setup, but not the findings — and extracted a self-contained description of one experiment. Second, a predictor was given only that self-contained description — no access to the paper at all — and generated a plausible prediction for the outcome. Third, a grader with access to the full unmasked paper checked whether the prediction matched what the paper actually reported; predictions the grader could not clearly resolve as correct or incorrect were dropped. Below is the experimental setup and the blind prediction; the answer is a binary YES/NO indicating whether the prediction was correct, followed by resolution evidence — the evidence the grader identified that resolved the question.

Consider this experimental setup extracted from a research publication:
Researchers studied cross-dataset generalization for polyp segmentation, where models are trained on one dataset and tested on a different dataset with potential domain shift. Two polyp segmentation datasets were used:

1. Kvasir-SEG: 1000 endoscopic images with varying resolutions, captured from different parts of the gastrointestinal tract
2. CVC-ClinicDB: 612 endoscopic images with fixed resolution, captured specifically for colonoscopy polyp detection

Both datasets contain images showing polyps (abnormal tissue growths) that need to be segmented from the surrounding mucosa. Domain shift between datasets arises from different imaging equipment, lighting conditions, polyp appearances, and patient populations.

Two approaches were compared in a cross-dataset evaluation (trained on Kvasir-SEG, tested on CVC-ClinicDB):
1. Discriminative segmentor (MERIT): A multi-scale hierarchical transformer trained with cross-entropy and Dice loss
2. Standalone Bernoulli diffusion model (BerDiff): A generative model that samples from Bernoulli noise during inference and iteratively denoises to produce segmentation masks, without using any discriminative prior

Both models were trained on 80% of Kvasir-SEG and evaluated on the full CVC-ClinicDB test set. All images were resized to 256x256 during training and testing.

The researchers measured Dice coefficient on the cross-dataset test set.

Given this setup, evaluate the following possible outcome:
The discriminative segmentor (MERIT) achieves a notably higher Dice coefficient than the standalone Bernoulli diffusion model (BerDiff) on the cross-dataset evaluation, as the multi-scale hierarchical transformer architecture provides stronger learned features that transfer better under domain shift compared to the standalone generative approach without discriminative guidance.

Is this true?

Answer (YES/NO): YES